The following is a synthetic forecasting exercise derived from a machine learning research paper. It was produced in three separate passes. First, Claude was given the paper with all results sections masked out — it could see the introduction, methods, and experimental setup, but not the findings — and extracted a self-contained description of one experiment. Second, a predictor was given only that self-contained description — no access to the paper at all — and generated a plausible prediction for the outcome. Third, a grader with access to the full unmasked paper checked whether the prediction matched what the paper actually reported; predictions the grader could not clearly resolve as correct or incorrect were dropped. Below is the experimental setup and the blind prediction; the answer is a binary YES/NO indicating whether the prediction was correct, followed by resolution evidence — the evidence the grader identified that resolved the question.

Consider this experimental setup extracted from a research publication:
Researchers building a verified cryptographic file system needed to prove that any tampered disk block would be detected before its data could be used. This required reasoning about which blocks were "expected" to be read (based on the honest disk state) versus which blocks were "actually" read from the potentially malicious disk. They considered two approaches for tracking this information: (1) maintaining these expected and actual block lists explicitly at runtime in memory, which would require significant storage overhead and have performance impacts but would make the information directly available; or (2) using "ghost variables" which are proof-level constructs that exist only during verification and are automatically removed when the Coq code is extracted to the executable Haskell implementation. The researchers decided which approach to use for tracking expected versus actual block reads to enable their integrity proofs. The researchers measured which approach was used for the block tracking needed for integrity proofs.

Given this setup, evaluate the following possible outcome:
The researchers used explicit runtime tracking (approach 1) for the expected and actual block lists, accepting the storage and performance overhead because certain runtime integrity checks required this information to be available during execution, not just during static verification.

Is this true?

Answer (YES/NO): NO